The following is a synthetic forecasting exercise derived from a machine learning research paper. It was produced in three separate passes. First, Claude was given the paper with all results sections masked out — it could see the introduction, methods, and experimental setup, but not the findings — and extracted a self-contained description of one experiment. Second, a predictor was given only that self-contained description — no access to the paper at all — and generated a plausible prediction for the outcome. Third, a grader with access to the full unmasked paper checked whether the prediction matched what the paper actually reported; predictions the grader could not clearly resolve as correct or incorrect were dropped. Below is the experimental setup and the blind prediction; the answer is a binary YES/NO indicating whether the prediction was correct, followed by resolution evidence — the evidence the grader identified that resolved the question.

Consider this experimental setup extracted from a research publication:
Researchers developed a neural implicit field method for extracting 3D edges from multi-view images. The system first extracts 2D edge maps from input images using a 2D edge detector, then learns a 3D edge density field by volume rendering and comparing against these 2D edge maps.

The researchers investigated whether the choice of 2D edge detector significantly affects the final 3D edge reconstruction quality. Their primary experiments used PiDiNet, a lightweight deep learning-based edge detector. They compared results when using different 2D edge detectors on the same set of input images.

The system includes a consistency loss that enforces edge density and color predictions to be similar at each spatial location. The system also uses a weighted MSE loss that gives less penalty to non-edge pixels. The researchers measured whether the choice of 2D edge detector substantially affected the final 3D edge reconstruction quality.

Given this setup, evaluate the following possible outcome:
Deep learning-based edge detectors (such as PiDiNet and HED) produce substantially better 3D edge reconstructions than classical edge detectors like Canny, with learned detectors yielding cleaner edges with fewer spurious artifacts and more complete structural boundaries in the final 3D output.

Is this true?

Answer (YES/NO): NO